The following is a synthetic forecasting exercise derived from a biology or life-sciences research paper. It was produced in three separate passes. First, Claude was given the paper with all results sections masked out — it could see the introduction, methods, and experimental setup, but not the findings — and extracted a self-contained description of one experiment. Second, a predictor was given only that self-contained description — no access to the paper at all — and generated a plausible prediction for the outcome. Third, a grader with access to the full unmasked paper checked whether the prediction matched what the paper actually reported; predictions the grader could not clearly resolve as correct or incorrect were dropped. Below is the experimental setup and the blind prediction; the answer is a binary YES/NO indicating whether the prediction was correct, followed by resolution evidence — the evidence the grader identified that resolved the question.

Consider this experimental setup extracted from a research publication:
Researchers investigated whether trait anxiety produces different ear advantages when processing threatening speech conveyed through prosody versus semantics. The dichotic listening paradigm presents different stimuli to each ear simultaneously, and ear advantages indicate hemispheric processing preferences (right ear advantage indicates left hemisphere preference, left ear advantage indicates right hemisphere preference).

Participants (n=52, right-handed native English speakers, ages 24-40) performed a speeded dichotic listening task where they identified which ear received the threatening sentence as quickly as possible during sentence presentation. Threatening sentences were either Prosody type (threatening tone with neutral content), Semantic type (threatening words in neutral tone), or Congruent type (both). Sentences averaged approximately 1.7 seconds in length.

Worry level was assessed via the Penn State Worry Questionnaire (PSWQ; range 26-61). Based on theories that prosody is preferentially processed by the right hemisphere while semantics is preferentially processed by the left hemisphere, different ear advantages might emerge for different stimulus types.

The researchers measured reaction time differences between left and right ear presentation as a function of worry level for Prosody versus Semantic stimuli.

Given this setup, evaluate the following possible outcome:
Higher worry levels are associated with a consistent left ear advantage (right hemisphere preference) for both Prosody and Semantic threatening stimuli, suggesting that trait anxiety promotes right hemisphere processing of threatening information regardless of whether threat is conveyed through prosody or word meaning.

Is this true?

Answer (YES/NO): NO